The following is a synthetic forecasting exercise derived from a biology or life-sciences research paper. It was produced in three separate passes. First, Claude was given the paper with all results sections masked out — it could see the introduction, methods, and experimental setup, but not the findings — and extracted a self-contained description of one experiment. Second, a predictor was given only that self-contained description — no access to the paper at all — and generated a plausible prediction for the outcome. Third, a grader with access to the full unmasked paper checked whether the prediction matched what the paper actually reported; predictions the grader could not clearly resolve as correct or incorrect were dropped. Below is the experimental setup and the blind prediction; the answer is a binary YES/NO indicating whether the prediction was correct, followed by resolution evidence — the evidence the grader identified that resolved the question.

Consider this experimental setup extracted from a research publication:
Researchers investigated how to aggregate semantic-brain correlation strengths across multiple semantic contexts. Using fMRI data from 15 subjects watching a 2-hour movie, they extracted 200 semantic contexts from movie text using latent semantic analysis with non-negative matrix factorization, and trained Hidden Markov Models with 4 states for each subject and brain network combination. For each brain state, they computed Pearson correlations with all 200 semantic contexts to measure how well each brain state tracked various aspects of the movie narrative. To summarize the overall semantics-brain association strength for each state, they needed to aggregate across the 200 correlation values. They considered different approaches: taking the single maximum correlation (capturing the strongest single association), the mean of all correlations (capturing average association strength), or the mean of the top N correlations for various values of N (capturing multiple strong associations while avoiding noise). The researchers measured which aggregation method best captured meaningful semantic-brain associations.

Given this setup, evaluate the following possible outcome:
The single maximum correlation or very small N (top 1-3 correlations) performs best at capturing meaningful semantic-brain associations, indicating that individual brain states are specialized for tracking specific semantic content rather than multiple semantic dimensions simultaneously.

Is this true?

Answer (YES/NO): NO